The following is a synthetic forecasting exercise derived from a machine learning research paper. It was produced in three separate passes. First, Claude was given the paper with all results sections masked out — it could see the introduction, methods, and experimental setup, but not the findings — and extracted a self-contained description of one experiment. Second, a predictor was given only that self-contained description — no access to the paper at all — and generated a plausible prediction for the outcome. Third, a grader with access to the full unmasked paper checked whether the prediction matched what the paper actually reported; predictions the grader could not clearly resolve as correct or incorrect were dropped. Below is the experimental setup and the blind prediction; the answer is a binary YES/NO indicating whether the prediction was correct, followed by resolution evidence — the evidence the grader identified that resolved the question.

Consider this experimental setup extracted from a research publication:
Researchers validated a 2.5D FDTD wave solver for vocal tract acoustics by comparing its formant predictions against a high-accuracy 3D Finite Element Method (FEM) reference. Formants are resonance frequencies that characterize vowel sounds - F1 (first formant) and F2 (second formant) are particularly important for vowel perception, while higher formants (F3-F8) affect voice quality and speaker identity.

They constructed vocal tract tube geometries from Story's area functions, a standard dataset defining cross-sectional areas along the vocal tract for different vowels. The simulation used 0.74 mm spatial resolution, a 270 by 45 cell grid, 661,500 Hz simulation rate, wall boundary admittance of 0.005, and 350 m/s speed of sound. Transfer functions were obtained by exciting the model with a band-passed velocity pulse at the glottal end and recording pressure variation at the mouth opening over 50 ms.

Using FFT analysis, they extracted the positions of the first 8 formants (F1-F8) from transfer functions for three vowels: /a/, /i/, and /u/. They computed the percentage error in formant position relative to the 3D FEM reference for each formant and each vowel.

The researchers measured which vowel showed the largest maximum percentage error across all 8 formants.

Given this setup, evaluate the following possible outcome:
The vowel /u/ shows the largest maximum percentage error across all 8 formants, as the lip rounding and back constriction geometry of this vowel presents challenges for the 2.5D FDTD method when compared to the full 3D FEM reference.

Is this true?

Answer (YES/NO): YES